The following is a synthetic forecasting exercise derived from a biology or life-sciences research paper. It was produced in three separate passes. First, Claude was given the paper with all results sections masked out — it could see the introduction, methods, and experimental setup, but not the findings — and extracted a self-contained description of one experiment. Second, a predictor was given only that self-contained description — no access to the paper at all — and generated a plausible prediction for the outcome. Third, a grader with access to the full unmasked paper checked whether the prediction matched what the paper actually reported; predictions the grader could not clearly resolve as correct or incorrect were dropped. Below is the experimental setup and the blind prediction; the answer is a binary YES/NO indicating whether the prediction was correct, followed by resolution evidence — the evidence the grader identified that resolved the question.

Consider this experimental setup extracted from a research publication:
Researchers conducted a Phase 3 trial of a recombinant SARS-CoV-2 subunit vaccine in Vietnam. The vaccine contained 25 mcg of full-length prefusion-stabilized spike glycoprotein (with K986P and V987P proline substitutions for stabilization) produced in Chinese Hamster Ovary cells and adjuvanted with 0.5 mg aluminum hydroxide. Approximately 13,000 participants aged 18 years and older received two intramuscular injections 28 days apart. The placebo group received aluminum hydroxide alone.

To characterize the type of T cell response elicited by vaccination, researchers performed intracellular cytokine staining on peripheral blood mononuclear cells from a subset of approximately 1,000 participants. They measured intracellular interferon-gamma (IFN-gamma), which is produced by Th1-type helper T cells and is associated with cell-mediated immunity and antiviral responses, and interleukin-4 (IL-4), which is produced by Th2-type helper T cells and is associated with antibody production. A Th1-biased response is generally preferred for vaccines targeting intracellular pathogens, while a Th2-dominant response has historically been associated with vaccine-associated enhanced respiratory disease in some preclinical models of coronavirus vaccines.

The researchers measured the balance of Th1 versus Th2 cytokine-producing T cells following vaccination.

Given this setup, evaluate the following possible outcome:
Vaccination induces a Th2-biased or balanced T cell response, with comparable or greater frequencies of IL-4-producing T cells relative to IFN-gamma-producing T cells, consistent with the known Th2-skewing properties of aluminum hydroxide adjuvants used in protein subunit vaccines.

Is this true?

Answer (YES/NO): YES